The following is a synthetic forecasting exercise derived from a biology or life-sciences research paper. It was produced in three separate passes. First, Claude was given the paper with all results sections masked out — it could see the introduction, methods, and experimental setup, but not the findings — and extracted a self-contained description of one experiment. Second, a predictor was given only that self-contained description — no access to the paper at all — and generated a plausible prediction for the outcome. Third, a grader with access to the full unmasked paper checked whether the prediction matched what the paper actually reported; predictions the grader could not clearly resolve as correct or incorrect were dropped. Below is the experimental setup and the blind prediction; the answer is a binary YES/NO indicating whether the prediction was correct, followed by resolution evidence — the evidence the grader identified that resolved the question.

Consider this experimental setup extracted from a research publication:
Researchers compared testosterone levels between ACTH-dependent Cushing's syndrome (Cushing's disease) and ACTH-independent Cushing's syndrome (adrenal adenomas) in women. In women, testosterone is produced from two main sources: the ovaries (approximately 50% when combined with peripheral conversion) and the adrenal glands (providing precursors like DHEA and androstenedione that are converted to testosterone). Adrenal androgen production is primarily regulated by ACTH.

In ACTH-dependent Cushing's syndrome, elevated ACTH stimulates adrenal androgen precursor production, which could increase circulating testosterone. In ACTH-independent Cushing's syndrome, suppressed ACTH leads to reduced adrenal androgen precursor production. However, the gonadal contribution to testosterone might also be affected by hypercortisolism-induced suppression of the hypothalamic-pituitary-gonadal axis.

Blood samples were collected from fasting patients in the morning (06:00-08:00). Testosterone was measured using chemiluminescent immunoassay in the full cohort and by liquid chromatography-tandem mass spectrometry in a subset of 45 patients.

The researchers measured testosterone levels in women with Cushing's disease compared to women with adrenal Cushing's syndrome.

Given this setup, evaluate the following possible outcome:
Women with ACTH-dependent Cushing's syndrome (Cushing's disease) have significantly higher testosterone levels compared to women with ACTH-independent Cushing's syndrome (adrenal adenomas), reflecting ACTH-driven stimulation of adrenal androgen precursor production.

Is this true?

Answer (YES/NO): YES